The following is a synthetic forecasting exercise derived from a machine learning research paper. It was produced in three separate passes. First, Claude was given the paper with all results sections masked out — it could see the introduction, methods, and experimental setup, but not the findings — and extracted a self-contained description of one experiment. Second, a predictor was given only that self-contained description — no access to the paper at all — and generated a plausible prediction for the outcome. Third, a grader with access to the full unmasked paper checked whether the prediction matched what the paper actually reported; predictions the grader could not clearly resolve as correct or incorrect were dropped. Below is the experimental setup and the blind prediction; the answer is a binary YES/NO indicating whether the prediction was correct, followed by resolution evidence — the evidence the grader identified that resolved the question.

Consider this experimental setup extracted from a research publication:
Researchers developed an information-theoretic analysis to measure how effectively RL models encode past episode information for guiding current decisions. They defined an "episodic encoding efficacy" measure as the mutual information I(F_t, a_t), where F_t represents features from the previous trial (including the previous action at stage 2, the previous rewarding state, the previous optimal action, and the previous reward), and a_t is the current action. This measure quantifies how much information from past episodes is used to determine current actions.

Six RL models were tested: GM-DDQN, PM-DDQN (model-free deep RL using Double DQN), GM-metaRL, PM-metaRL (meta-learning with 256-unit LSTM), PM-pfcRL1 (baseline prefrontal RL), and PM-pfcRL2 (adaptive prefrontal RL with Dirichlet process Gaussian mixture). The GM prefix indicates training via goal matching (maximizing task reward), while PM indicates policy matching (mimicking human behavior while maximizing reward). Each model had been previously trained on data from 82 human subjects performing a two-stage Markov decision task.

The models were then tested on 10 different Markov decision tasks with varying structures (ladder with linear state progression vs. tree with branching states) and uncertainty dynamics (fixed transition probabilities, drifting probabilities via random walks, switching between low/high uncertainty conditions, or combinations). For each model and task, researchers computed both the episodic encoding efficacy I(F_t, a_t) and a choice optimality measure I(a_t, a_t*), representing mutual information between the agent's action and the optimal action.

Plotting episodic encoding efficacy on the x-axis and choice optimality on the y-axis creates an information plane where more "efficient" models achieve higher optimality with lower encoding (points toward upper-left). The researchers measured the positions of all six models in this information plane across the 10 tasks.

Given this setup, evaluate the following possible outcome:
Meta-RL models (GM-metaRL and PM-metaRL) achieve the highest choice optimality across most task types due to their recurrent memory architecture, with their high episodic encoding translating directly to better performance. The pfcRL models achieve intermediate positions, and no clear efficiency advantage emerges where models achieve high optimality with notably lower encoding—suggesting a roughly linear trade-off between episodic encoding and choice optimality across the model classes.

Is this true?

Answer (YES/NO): NO